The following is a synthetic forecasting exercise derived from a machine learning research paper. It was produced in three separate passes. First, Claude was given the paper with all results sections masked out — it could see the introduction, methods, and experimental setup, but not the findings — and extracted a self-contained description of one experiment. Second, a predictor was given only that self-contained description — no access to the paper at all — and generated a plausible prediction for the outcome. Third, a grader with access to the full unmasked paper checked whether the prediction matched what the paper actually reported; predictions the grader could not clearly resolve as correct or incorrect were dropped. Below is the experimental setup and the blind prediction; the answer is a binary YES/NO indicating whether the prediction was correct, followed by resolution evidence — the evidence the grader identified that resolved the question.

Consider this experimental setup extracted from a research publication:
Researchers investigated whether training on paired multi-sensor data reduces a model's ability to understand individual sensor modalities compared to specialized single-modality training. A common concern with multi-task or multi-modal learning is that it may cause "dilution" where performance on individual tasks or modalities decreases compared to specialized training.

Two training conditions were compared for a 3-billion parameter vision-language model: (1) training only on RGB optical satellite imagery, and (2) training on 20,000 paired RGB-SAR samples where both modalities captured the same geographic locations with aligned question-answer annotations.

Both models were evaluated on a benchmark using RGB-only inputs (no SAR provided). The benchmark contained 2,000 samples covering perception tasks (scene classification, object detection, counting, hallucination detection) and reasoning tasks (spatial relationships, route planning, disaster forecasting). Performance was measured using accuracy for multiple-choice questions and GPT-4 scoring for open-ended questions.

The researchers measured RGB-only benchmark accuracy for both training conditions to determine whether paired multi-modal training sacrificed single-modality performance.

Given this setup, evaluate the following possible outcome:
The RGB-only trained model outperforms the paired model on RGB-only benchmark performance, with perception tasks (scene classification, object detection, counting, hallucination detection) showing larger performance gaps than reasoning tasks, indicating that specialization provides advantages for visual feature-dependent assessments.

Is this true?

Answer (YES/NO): NO